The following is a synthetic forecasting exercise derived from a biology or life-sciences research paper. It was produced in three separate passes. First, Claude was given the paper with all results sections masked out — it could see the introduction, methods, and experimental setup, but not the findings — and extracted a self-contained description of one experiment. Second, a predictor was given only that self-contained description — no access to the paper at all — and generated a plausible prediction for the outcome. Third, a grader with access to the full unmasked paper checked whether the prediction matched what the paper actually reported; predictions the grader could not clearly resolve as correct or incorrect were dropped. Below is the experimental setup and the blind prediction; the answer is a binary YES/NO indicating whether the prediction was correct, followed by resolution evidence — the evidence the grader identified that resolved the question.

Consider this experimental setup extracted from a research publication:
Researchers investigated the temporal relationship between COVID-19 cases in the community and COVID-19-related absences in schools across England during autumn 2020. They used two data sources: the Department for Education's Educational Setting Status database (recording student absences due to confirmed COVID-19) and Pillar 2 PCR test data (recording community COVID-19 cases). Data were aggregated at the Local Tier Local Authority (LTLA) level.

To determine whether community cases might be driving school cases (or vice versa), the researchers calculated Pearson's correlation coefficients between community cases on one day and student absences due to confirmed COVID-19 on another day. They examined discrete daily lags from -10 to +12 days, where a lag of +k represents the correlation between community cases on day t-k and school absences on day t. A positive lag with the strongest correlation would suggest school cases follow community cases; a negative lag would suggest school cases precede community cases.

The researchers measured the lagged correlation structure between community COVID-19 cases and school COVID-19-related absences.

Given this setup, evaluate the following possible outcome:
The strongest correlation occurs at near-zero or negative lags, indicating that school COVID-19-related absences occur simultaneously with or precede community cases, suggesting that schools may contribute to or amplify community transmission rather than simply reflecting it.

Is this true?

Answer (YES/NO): NO